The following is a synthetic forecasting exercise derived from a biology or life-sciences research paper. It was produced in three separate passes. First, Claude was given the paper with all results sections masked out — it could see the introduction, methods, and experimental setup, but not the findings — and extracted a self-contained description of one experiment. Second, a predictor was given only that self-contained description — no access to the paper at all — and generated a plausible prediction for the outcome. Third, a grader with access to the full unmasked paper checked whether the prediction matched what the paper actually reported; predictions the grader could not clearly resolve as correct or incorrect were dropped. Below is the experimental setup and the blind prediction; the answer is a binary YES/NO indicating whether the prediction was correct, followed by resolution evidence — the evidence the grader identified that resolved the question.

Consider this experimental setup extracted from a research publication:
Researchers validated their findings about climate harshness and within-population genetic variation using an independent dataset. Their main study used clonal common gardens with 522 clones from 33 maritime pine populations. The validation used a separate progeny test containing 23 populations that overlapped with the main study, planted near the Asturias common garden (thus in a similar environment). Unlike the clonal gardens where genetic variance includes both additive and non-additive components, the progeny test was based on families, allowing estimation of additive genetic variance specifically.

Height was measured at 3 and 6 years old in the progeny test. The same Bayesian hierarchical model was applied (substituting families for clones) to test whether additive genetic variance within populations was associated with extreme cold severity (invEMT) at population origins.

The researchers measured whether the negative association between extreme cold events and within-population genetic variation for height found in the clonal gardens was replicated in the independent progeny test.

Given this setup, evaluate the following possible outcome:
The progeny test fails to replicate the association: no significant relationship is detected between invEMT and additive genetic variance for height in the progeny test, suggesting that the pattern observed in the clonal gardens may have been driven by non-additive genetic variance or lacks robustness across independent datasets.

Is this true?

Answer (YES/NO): NO